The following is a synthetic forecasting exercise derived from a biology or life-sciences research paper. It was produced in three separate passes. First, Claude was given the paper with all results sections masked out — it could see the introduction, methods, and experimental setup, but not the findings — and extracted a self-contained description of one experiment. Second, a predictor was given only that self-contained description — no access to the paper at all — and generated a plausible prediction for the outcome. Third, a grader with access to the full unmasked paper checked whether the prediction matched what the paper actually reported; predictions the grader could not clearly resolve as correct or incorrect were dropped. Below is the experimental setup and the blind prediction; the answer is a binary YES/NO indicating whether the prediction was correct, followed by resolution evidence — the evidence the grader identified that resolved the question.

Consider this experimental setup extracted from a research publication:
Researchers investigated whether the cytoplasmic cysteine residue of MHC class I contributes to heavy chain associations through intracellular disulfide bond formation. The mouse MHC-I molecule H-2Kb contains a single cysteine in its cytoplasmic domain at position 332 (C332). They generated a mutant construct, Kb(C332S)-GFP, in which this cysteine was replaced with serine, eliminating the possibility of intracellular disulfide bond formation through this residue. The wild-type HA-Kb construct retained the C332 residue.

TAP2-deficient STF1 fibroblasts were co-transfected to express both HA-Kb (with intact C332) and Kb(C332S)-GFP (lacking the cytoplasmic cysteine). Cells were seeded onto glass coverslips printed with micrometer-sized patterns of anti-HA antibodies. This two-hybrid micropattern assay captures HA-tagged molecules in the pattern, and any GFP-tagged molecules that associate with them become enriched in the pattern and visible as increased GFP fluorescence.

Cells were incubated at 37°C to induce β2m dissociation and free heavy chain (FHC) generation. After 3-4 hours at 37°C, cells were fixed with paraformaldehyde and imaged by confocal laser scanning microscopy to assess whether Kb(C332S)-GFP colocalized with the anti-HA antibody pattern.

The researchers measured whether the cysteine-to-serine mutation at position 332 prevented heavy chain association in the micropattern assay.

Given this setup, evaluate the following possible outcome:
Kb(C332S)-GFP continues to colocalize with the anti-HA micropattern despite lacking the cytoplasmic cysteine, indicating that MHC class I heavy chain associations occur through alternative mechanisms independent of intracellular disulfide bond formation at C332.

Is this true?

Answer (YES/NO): YES